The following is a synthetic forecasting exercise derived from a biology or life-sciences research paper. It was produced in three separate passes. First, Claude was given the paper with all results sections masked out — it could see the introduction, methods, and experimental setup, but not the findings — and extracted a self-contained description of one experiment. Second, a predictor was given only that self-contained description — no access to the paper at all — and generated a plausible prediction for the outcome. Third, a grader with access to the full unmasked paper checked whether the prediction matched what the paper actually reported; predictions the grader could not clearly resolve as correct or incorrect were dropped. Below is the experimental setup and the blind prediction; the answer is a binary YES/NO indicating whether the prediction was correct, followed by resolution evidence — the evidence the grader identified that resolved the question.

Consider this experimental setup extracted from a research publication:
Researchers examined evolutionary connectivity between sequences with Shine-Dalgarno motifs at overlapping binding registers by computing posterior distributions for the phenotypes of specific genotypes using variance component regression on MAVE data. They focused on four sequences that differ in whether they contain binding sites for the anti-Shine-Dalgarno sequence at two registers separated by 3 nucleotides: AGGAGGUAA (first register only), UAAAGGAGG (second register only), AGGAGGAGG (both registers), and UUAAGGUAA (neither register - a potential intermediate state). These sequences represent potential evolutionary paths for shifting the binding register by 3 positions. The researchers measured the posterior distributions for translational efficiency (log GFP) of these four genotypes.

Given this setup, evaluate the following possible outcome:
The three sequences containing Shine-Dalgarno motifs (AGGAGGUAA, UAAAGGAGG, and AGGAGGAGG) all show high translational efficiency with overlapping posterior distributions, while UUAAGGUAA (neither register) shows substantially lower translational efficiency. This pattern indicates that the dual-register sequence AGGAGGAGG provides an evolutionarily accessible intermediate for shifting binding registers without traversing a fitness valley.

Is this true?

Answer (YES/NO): YES